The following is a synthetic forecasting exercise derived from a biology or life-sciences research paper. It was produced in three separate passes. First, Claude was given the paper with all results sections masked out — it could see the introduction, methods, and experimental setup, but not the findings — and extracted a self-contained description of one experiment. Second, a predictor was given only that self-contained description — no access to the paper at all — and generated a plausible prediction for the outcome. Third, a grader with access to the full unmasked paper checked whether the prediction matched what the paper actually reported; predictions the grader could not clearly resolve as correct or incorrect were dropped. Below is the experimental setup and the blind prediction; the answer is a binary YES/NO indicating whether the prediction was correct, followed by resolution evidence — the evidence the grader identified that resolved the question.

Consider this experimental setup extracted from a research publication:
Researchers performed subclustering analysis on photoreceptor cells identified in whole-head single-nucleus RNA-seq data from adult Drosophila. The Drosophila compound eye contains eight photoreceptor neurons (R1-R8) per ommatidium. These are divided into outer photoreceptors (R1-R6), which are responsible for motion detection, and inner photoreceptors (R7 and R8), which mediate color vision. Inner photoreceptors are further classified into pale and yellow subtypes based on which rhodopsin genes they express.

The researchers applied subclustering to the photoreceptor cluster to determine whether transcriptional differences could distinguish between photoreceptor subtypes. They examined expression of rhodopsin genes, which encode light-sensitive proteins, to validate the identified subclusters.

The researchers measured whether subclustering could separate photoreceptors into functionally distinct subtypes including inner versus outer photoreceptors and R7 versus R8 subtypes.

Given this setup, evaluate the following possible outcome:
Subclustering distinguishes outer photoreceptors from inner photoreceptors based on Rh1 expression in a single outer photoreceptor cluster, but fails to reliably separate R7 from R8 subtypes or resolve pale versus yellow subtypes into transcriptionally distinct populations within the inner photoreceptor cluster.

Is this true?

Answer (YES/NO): NO